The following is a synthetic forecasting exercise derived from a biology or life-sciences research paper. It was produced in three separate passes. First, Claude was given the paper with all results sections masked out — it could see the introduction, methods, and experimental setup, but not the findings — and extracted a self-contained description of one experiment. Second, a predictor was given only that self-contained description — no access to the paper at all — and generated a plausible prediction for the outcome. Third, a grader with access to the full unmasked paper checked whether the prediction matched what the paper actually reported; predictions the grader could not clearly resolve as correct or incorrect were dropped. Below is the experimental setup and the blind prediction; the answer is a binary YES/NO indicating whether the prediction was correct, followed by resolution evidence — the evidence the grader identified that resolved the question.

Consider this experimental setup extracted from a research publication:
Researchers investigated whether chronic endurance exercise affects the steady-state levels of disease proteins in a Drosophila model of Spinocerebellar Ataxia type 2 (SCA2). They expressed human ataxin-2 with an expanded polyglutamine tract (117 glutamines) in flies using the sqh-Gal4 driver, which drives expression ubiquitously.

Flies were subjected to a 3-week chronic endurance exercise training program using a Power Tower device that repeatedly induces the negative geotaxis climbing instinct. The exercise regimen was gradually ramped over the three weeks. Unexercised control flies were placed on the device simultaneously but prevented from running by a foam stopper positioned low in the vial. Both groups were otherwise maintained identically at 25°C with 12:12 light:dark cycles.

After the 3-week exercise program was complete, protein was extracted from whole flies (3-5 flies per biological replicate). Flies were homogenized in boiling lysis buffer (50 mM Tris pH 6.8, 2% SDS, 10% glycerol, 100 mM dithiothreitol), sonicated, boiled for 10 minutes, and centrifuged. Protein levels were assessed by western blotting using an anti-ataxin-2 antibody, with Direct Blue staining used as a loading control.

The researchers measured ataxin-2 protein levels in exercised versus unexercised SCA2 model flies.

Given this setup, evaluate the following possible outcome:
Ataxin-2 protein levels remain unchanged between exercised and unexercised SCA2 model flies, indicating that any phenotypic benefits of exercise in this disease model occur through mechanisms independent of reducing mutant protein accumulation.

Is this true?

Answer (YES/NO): NO